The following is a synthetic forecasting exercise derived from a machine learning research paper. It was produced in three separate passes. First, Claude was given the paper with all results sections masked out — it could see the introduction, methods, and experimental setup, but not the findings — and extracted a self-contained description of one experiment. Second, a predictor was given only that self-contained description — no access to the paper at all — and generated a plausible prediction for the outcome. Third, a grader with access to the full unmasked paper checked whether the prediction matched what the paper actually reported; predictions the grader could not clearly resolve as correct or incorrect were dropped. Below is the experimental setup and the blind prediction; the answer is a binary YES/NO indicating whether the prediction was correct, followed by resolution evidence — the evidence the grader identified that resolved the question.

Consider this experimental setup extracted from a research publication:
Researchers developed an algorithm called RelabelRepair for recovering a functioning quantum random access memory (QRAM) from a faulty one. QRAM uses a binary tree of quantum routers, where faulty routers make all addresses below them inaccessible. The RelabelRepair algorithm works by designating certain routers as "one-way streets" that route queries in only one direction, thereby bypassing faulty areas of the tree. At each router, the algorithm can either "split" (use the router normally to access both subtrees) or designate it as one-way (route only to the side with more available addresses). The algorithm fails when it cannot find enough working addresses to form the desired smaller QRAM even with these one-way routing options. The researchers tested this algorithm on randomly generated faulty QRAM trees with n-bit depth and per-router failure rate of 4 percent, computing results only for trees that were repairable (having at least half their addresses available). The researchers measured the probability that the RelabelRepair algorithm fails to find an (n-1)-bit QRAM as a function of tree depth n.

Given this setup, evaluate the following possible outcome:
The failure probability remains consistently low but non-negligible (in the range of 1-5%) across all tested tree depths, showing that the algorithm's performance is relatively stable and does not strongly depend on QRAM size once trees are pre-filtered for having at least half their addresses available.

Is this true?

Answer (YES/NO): NO